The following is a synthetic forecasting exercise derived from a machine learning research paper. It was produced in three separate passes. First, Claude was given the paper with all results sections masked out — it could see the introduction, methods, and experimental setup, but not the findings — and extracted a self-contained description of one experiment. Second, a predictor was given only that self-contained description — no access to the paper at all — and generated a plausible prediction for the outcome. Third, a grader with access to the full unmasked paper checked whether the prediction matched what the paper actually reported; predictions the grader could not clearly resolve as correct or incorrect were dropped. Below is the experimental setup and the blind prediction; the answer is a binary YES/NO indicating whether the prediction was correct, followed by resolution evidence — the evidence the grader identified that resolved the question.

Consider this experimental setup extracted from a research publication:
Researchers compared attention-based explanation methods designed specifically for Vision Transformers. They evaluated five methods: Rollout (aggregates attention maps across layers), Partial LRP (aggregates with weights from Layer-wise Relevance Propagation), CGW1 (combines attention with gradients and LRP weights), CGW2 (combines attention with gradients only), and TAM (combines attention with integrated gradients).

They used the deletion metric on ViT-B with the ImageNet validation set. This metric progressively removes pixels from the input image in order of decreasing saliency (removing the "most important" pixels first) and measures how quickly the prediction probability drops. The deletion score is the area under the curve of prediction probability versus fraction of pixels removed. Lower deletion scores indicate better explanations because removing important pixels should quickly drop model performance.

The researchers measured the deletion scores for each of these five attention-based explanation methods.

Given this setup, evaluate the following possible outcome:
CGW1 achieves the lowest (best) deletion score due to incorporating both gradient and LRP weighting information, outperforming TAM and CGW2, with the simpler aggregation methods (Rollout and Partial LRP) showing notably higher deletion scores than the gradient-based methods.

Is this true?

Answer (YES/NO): NO